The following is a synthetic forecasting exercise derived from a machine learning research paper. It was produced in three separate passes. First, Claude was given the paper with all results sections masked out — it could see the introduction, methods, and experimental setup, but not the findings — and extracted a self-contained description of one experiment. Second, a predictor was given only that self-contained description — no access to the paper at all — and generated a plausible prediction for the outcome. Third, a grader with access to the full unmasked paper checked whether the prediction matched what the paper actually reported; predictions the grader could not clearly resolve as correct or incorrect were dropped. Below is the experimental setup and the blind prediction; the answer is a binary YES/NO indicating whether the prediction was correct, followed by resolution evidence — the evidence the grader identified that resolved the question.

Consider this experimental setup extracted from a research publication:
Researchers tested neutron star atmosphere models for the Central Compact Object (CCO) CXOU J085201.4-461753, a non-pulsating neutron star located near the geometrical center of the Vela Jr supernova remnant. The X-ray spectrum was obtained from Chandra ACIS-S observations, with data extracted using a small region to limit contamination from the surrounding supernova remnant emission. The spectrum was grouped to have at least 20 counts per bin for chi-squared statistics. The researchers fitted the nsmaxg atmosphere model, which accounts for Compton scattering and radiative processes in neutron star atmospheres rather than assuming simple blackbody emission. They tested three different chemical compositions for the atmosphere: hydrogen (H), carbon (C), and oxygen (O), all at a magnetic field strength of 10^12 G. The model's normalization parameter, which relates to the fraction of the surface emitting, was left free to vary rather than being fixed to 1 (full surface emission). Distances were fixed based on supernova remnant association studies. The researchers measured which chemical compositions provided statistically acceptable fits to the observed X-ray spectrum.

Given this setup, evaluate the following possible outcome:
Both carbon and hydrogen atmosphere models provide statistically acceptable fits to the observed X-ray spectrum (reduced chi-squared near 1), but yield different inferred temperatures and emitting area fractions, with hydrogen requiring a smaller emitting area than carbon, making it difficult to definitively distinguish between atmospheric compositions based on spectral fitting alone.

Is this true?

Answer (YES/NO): NO